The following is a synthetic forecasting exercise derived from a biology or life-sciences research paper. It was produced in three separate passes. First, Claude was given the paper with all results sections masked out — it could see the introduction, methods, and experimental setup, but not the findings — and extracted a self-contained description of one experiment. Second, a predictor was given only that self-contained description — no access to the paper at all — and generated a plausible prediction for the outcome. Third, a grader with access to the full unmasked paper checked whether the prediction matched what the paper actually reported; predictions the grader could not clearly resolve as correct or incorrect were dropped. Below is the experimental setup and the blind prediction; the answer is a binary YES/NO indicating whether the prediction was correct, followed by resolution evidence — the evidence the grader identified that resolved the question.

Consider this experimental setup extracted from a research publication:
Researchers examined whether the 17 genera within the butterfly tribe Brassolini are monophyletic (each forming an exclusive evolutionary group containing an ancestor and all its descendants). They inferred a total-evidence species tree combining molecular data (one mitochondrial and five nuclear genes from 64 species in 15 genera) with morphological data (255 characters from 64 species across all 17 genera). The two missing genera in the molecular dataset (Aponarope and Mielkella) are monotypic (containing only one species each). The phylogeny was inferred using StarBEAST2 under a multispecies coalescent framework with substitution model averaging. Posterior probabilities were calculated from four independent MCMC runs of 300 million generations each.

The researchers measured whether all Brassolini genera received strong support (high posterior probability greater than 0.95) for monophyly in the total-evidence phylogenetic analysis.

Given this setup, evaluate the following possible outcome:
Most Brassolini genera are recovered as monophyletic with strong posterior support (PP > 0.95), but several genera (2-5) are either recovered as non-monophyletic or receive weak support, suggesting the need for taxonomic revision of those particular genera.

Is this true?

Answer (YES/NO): NO